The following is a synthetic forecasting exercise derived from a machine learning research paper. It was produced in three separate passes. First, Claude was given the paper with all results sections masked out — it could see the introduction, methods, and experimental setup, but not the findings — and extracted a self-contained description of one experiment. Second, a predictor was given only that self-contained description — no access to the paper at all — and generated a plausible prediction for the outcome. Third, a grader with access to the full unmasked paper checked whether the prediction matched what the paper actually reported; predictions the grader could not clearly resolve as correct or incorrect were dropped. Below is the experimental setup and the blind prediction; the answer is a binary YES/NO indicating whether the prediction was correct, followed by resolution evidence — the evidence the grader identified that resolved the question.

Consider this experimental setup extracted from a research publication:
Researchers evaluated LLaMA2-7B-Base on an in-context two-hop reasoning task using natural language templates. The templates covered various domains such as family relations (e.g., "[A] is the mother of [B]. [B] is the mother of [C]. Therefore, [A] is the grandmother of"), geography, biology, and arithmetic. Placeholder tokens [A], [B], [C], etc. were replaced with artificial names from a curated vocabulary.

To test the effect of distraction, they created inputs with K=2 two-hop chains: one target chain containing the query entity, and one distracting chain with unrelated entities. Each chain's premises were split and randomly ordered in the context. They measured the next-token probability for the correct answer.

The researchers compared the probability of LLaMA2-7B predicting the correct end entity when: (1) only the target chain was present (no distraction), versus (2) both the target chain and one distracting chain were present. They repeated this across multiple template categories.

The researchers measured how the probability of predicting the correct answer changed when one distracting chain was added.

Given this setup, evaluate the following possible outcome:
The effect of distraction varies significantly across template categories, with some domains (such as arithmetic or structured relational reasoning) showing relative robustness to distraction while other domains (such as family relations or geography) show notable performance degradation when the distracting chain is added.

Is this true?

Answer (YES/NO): NO